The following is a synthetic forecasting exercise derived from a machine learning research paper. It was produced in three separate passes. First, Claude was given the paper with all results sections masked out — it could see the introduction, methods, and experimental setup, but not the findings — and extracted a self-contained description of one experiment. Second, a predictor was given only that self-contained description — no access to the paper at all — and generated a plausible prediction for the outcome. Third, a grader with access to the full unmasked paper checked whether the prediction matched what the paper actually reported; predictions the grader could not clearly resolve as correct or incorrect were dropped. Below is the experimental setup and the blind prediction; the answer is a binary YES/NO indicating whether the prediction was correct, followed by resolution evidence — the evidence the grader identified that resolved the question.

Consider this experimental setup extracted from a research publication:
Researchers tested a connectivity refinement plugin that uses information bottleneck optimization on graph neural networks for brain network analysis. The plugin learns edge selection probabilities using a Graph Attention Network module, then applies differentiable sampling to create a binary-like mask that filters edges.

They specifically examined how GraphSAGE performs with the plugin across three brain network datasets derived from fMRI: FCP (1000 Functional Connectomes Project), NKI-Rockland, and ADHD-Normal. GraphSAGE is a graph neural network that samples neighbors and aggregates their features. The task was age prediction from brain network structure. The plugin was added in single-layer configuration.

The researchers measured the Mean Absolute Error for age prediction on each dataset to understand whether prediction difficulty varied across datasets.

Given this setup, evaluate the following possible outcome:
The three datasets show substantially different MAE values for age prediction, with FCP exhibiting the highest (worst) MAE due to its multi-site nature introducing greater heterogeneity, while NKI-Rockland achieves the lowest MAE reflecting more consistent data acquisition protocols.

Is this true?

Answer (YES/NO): NO